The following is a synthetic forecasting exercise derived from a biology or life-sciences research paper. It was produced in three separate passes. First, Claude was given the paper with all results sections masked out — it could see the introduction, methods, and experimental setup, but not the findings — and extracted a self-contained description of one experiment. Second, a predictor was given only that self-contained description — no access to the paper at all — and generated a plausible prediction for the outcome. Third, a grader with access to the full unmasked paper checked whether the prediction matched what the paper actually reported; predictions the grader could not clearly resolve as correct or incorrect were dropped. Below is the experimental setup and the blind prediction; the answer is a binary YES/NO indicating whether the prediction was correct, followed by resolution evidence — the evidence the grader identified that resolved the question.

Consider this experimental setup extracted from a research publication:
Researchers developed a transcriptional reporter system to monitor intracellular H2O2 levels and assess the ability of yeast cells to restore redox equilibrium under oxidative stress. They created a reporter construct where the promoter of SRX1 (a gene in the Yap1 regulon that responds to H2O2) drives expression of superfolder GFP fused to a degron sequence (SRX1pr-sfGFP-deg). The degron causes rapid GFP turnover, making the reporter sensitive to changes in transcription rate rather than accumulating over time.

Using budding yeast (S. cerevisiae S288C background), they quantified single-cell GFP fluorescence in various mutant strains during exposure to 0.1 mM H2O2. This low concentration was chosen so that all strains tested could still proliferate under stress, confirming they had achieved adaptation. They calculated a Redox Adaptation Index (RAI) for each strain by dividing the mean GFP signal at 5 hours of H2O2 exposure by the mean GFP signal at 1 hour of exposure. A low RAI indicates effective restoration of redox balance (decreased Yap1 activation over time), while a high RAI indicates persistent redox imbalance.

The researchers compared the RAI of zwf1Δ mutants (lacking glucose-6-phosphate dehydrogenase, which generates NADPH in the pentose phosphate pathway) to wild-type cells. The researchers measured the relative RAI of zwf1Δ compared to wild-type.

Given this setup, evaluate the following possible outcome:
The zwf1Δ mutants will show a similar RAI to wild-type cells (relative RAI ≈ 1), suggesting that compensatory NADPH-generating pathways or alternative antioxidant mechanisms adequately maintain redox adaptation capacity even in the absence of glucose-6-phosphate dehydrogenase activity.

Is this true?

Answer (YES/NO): NO